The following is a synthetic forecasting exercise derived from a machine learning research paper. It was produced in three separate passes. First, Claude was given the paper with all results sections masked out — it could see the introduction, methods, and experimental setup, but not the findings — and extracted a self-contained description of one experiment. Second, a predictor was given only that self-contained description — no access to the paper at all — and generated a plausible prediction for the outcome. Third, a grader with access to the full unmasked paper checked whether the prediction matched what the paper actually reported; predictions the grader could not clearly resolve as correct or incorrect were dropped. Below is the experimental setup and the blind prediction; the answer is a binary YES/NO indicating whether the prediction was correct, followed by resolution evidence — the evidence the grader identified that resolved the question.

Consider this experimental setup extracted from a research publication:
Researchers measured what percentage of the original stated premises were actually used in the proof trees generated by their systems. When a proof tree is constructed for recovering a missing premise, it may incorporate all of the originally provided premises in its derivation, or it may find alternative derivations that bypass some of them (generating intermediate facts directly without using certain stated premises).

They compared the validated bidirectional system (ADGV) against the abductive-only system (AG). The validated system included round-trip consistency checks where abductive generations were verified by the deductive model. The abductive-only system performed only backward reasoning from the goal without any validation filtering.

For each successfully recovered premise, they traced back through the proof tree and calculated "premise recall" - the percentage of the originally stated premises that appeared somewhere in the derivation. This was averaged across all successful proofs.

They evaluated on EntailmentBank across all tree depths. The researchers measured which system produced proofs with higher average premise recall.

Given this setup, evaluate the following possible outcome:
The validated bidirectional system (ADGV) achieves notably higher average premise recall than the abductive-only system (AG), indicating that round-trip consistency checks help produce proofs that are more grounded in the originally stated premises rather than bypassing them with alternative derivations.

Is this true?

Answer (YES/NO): YES